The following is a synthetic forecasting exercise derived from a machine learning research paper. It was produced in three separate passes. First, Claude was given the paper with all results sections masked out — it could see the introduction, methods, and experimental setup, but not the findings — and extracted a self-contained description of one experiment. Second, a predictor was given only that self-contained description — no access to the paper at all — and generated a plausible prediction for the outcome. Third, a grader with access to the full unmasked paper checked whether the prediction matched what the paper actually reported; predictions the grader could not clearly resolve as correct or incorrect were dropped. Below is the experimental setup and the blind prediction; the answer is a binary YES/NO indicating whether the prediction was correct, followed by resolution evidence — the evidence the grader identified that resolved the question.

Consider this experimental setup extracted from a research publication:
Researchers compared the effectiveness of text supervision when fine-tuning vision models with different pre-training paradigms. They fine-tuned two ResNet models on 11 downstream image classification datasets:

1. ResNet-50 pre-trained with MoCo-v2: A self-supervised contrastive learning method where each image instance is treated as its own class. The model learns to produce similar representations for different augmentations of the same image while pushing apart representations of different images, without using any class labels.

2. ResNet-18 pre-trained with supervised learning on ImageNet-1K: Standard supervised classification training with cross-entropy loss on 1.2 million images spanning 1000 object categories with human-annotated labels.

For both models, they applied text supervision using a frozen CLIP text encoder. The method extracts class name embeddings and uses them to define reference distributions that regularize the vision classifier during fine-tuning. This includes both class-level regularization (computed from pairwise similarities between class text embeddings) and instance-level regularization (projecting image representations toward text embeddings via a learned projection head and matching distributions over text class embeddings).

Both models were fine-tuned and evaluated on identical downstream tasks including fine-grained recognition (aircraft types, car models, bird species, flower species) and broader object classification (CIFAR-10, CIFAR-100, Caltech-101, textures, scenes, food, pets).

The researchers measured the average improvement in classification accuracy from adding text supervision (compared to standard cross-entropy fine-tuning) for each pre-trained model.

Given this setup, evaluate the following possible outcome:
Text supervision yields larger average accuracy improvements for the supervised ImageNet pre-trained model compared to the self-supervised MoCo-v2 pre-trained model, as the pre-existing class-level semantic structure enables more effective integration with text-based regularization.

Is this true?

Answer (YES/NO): NO